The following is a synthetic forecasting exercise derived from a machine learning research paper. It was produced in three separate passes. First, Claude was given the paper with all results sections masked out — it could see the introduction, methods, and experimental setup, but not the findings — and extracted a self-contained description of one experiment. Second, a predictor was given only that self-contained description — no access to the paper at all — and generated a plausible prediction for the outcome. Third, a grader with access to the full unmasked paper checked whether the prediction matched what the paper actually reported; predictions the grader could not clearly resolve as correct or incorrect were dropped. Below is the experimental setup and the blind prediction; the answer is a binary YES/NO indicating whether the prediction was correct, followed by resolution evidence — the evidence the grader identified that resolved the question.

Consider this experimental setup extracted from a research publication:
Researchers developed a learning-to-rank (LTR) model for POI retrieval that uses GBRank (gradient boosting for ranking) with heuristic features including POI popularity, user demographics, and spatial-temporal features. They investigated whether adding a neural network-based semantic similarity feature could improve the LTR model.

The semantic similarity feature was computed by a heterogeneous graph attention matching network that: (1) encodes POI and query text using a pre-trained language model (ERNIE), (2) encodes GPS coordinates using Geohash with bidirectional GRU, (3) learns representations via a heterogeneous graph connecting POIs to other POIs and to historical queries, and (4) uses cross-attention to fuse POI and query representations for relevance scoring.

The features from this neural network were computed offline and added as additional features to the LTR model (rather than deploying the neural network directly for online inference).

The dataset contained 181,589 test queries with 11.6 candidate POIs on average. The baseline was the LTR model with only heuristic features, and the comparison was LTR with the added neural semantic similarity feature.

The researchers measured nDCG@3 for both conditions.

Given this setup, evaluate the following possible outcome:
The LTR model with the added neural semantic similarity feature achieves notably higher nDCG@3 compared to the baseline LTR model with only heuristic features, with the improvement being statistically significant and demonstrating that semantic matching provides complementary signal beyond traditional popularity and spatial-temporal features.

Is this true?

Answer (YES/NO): NO